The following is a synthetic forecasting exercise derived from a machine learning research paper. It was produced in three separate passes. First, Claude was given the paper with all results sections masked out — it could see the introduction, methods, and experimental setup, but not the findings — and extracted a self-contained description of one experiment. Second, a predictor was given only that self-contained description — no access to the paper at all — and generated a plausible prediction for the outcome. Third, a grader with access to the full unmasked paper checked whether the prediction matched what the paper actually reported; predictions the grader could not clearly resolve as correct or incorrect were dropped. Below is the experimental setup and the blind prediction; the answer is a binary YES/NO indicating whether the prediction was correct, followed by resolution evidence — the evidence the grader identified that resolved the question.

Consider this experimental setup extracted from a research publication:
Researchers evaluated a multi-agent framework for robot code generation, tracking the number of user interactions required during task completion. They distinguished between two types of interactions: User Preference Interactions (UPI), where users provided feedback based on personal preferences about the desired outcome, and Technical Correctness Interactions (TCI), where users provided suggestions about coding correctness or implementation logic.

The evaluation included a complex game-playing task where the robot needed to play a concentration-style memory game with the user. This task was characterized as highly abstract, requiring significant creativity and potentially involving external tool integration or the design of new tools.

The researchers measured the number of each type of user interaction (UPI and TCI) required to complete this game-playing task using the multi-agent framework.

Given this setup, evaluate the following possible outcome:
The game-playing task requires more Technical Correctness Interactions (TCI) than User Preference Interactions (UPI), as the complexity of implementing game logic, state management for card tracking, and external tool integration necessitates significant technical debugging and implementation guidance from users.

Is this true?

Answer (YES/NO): NO